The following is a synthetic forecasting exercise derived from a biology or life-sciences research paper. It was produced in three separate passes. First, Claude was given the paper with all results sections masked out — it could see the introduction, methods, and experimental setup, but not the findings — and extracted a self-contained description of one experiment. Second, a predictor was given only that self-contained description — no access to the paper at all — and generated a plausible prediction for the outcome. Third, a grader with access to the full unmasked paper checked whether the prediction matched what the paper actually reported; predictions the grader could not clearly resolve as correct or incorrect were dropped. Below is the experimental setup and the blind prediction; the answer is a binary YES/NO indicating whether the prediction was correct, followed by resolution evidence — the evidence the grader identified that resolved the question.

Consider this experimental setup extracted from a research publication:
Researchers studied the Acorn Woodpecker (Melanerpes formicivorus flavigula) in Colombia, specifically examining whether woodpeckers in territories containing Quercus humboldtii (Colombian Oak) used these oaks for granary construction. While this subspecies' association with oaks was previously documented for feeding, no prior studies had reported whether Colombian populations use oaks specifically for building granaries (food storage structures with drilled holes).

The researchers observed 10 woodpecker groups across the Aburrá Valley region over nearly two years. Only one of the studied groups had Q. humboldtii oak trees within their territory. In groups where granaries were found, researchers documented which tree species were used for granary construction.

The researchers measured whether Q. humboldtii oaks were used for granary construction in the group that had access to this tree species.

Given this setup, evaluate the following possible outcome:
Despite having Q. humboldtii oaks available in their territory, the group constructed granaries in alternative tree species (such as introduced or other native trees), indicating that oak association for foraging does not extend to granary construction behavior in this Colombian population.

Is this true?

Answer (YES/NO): NO